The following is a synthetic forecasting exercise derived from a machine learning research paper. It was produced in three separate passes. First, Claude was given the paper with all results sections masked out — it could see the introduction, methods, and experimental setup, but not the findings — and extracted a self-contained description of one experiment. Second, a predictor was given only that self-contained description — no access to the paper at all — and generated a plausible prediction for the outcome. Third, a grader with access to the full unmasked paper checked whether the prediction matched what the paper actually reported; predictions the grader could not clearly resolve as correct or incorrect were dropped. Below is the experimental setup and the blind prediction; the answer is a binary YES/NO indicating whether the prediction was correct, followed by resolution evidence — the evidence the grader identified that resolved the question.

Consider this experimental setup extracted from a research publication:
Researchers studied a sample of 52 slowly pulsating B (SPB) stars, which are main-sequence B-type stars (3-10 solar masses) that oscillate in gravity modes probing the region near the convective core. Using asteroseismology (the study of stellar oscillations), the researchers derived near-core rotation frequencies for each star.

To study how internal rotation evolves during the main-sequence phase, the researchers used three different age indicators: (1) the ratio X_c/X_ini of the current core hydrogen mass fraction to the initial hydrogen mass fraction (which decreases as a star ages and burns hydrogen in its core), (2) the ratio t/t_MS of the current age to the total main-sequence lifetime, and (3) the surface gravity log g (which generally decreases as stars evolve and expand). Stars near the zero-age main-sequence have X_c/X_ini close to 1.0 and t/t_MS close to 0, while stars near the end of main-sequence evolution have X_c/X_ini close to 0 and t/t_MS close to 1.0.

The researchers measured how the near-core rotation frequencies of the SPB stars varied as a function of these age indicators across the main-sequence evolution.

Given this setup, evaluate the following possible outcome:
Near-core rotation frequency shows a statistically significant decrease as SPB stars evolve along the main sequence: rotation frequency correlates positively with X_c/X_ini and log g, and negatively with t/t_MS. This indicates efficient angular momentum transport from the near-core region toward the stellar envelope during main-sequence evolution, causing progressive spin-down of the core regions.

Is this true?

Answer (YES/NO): YES